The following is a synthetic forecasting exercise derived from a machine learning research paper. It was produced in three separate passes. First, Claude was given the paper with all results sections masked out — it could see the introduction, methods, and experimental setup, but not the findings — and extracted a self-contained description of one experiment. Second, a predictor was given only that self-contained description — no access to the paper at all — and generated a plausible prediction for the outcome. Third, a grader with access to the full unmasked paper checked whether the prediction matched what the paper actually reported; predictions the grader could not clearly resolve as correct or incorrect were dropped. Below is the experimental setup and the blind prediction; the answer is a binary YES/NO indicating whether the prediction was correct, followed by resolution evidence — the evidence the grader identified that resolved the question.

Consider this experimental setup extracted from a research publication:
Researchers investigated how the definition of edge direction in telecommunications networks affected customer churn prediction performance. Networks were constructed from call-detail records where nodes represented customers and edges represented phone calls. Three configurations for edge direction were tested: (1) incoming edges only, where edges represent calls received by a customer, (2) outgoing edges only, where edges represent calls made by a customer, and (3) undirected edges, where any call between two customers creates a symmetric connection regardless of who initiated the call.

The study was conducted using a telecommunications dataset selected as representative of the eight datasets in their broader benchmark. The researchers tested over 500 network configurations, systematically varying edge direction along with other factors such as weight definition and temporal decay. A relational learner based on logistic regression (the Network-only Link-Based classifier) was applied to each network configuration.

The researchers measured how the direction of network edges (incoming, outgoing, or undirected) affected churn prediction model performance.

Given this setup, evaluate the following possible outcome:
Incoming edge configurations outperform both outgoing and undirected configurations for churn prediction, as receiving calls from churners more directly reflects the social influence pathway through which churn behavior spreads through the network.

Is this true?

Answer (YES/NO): NO